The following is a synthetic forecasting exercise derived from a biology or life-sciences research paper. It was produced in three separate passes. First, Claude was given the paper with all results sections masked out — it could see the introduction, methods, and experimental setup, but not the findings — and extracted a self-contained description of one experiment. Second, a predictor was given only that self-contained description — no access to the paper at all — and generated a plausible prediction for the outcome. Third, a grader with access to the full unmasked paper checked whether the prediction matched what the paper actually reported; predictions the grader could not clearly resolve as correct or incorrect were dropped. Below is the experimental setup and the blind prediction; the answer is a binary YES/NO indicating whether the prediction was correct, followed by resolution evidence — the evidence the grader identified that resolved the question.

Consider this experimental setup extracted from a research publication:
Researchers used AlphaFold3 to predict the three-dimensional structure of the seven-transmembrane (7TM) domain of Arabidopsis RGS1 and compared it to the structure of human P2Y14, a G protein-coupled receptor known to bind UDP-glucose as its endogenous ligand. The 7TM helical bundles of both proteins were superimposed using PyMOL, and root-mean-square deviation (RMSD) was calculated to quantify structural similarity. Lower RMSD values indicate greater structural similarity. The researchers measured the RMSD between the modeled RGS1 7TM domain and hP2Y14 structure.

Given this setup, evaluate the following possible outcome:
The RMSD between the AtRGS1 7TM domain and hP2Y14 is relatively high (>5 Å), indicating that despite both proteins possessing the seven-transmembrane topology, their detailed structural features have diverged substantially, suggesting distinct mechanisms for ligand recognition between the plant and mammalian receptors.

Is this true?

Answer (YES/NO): YES